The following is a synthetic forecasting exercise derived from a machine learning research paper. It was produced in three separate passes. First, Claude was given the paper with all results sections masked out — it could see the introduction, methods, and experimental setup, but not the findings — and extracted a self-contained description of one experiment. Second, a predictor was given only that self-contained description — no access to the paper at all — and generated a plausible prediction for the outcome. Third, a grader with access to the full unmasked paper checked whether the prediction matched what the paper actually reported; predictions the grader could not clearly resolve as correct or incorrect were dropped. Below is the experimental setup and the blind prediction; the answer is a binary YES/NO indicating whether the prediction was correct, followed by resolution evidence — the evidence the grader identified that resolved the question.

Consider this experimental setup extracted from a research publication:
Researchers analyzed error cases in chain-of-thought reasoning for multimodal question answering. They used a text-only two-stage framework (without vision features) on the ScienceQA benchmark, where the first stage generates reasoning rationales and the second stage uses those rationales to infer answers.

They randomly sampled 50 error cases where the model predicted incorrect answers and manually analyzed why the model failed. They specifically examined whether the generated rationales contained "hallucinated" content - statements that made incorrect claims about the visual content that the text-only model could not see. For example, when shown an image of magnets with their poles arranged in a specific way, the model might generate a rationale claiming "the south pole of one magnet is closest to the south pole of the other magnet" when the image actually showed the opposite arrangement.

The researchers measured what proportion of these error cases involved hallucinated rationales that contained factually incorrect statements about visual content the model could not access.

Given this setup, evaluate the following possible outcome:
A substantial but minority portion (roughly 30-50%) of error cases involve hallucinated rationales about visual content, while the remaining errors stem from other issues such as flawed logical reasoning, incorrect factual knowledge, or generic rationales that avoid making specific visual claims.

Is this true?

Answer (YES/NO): NO